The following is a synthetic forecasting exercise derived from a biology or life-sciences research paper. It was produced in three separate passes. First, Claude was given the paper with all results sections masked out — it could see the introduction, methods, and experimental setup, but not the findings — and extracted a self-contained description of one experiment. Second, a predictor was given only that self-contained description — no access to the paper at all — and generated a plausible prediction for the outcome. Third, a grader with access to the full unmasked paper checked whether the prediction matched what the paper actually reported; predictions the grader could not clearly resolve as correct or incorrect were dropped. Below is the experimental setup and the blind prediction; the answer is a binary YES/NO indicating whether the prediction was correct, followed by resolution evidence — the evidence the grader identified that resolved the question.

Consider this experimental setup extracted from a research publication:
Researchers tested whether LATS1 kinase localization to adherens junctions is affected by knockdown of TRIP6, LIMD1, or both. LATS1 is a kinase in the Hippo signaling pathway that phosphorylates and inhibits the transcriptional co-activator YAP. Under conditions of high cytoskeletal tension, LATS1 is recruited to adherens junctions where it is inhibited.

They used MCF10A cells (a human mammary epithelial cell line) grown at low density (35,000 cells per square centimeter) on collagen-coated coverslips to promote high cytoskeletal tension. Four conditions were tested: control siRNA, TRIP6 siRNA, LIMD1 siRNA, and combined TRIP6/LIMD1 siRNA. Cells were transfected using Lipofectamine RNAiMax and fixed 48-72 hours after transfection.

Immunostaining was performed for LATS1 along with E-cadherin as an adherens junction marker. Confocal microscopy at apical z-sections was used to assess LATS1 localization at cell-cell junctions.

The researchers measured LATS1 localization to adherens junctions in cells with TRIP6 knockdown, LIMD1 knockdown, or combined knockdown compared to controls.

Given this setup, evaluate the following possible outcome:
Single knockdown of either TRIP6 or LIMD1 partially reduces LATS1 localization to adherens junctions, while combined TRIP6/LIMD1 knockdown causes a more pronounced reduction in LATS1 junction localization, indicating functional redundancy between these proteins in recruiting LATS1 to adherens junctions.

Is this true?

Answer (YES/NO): NO